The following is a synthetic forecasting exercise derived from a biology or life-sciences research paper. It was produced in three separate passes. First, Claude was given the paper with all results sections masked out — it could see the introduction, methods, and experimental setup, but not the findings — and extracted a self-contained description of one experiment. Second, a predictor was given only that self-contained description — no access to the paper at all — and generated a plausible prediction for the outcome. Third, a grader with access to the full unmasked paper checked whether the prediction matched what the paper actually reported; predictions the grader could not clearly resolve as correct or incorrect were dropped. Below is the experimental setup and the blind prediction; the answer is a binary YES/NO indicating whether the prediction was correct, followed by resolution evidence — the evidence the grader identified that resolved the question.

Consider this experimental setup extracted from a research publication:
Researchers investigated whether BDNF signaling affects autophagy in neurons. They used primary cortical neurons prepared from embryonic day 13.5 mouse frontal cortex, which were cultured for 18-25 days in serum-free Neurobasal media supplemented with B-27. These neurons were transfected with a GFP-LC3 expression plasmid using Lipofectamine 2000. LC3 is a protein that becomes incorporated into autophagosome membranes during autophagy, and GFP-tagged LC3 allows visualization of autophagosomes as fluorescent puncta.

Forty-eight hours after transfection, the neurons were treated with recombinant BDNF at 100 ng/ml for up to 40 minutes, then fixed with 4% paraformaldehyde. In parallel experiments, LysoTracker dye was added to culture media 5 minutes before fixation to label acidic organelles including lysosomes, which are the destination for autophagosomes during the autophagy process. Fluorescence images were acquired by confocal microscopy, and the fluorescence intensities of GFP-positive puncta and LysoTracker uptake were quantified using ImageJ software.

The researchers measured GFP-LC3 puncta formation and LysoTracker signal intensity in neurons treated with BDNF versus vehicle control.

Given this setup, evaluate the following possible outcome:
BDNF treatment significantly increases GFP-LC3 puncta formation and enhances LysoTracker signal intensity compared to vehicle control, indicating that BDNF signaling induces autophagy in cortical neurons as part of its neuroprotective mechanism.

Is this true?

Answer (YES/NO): YES